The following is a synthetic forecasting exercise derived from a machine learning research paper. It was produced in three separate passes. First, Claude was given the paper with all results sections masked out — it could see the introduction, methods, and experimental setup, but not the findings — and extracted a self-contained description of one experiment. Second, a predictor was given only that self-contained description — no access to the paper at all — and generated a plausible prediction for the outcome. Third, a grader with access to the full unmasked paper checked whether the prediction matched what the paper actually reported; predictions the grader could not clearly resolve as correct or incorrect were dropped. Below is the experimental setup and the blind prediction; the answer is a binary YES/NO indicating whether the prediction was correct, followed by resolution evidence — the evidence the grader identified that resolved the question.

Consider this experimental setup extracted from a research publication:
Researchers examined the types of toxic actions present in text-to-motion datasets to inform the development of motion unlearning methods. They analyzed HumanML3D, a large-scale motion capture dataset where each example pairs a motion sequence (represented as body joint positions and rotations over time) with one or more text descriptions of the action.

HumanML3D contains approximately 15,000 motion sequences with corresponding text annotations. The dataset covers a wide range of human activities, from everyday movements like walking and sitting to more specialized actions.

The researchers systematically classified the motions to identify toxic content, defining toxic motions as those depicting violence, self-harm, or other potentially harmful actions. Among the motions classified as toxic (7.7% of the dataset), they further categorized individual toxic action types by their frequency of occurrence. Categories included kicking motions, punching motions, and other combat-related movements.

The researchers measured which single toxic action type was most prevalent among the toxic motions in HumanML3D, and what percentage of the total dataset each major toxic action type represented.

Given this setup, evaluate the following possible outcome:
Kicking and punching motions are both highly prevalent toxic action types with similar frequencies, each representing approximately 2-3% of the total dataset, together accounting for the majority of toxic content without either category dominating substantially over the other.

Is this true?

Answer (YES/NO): NO